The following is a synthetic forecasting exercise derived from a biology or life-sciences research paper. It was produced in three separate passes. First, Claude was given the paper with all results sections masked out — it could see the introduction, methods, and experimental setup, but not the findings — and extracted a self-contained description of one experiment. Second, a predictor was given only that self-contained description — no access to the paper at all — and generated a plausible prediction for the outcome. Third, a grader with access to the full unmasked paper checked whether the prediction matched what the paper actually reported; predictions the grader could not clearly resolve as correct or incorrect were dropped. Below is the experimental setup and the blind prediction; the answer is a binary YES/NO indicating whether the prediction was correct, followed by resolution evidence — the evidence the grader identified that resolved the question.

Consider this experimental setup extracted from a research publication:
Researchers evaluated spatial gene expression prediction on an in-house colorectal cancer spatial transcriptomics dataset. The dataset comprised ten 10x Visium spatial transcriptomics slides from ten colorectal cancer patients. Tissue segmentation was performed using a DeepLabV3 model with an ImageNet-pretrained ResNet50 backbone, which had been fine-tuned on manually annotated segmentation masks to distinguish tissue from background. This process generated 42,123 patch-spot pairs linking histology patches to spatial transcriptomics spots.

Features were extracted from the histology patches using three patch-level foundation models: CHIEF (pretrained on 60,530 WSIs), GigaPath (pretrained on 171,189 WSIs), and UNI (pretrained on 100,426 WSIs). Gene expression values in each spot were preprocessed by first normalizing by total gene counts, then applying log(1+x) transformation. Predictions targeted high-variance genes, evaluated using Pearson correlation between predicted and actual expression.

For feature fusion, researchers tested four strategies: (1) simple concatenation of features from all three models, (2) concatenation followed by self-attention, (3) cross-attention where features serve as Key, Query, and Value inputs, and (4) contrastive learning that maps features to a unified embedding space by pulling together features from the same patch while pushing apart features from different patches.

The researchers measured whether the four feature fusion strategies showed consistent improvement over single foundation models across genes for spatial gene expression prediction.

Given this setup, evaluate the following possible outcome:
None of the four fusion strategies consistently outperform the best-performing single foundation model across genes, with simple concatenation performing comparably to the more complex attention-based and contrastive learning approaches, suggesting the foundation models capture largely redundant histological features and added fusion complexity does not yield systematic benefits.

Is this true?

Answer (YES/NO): NO